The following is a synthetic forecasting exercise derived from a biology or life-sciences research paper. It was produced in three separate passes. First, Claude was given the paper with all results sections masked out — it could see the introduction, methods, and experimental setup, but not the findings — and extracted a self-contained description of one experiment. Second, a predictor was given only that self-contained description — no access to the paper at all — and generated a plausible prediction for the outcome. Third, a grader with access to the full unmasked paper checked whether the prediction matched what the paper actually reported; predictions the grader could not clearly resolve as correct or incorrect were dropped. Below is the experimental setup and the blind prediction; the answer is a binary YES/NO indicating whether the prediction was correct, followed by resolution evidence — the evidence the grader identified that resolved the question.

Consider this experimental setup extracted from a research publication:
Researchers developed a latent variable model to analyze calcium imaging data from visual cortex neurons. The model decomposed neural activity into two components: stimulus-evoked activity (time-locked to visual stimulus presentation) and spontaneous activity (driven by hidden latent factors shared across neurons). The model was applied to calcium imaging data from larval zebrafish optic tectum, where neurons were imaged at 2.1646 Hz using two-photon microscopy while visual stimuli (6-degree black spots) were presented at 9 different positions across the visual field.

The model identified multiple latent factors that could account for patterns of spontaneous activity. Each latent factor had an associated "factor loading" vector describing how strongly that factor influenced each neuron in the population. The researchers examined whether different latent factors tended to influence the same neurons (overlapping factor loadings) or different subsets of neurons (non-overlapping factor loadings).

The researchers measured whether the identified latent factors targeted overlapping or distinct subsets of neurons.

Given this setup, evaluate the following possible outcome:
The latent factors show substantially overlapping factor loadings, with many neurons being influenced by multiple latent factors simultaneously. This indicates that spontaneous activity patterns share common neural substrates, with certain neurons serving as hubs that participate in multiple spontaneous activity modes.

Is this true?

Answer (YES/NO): NO